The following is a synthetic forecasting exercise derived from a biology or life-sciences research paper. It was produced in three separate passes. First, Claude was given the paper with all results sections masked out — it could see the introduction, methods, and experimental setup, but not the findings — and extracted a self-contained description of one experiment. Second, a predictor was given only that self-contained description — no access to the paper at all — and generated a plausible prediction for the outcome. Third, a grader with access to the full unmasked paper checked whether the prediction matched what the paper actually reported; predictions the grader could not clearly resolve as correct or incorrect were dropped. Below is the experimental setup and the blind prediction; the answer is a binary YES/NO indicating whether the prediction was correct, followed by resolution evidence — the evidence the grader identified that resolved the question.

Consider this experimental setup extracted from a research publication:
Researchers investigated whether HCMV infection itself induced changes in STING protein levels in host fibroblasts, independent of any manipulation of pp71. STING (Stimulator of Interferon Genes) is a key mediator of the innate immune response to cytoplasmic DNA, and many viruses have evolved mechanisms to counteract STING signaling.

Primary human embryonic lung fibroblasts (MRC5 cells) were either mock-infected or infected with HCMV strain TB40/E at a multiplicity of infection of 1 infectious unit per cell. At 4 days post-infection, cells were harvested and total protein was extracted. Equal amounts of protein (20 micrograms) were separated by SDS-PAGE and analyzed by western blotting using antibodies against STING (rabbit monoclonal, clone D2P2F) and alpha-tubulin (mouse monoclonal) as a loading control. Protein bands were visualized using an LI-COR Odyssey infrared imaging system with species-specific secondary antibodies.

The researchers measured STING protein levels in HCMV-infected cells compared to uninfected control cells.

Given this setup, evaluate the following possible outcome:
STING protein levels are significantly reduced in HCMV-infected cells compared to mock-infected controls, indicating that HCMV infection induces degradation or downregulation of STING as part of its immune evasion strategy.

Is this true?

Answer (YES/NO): NO